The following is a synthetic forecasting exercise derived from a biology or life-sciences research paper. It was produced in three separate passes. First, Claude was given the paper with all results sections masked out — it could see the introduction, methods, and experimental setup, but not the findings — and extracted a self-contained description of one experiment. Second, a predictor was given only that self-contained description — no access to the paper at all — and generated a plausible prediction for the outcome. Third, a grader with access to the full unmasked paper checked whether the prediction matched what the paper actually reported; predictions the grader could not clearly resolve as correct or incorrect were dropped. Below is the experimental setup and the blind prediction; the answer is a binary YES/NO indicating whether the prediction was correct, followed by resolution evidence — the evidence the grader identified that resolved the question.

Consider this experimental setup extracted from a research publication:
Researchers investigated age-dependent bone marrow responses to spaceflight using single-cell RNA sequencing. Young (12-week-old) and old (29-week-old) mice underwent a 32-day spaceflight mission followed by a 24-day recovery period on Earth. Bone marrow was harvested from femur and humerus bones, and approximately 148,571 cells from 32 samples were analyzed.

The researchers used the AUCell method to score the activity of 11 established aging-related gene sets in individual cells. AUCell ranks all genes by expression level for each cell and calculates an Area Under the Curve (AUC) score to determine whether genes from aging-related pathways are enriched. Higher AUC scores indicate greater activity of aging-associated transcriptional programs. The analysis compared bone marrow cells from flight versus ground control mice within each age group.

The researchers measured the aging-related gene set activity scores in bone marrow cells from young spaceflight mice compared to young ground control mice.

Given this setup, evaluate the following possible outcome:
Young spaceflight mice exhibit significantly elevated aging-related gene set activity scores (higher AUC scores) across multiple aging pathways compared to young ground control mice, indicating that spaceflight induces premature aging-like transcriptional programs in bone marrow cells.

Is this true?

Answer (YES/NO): NO